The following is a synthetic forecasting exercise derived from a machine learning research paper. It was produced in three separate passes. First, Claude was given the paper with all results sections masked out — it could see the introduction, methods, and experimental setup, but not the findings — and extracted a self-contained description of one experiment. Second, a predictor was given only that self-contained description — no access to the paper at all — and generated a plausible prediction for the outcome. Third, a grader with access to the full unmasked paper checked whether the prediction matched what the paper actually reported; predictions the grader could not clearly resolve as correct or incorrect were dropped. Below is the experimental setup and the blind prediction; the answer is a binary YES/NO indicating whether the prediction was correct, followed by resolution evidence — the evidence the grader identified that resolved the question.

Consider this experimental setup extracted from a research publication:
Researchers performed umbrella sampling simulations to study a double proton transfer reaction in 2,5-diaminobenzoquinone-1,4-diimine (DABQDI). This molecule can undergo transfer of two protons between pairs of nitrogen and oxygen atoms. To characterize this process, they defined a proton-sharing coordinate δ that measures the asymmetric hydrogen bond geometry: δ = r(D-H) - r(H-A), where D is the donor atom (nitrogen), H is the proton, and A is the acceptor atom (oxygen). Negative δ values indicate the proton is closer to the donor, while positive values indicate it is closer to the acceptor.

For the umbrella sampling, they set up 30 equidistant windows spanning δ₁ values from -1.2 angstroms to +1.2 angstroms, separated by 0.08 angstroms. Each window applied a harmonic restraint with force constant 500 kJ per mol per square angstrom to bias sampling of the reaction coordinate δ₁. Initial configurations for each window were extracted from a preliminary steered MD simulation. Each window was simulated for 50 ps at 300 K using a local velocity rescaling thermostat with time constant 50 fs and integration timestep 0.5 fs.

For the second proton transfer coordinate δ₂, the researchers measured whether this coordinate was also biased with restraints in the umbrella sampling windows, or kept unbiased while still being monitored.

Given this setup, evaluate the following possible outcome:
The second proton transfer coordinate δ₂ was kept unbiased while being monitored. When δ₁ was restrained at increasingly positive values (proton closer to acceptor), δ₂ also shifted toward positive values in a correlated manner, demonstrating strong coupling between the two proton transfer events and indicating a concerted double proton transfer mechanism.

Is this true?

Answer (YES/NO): NO